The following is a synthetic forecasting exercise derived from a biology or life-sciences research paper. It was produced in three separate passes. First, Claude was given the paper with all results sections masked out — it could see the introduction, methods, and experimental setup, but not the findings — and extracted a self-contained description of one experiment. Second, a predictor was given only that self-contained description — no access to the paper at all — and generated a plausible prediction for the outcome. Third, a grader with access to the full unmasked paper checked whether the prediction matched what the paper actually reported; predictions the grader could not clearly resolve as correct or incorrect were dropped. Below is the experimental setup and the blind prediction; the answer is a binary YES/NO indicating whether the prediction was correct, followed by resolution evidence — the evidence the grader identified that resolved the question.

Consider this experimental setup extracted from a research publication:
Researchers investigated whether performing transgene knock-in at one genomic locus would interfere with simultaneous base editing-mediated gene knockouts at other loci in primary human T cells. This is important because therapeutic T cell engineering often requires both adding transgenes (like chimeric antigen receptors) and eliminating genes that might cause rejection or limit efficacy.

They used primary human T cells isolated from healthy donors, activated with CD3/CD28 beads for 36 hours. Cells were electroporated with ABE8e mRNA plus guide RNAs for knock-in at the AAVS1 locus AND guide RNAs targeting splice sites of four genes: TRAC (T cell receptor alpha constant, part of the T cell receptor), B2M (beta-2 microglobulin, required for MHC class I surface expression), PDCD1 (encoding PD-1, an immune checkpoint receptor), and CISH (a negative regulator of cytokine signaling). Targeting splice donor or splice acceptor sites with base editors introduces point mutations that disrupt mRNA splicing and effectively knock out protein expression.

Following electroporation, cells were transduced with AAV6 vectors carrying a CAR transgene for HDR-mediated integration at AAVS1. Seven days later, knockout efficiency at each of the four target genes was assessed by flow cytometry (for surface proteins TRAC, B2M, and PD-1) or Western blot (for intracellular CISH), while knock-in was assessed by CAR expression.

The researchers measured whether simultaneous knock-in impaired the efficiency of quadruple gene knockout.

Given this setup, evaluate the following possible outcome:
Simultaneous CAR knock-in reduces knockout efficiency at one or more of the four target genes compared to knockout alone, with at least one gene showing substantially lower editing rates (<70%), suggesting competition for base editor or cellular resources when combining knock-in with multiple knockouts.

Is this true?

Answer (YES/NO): NO